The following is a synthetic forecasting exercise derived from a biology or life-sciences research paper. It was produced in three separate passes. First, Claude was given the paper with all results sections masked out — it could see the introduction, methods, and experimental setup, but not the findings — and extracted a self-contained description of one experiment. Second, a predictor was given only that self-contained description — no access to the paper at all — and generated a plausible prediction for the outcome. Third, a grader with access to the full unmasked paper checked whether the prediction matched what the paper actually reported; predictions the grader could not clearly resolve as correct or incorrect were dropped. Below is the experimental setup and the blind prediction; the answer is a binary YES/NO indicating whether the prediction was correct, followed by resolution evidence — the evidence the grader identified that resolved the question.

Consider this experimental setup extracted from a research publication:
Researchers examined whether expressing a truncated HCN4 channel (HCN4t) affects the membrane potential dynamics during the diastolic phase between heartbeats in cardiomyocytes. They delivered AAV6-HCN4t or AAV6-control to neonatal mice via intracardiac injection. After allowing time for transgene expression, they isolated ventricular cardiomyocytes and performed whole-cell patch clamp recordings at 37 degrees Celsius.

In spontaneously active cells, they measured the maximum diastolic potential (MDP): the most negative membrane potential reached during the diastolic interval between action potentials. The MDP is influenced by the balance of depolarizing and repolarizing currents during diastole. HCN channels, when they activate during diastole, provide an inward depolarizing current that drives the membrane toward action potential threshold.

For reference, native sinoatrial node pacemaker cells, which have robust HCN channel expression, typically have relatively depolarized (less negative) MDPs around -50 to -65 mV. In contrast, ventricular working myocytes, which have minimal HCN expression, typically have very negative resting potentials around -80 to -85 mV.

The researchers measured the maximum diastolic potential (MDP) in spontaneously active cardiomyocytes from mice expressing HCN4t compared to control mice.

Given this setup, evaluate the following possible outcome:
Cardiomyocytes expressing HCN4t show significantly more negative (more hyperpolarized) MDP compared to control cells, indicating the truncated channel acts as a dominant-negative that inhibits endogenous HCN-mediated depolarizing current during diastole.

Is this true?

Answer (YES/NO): NO